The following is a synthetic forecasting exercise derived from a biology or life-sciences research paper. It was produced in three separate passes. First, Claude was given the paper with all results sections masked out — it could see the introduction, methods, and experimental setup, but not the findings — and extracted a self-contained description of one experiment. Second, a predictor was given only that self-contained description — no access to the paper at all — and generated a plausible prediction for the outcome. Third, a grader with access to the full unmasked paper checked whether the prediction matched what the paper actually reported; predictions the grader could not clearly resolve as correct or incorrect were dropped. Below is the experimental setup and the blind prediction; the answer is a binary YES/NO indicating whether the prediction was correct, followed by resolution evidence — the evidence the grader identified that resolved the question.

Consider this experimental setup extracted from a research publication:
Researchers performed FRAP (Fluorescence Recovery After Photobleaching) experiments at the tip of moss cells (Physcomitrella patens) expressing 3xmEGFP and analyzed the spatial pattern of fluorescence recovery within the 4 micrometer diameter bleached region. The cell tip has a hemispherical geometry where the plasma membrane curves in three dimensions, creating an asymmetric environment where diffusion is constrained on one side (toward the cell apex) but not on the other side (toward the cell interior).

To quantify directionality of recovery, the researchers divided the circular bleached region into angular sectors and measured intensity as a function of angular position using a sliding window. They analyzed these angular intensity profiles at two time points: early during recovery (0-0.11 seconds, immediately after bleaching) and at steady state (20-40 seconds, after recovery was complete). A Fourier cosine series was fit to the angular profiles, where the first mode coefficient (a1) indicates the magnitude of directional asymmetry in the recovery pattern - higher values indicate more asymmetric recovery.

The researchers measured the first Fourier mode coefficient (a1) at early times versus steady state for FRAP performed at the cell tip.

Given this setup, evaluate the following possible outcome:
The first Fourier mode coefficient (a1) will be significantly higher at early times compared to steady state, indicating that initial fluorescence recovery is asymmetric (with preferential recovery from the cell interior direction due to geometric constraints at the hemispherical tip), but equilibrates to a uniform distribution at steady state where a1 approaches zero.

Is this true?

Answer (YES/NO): YES